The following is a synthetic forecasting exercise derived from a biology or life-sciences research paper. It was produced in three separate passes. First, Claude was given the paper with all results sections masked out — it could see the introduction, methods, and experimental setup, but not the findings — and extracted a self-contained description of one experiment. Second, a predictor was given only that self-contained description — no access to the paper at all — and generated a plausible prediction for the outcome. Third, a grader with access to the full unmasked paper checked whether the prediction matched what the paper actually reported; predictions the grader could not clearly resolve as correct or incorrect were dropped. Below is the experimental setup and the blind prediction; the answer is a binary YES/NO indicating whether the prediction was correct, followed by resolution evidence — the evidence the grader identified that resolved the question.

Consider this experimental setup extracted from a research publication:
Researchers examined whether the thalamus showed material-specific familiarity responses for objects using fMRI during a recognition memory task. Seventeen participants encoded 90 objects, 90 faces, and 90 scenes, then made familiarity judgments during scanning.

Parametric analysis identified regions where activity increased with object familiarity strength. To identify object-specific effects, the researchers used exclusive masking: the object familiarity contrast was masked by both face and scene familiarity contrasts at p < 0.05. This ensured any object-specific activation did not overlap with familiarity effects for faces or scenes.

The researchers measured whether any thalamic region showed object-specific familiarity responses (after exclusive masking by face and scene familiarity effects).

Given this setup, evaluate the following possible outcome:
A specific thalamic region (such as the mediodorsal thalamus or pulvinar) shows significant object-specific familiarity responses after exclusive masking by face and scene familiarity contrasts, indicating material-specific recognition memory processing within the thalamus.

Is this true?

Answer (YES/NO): NO